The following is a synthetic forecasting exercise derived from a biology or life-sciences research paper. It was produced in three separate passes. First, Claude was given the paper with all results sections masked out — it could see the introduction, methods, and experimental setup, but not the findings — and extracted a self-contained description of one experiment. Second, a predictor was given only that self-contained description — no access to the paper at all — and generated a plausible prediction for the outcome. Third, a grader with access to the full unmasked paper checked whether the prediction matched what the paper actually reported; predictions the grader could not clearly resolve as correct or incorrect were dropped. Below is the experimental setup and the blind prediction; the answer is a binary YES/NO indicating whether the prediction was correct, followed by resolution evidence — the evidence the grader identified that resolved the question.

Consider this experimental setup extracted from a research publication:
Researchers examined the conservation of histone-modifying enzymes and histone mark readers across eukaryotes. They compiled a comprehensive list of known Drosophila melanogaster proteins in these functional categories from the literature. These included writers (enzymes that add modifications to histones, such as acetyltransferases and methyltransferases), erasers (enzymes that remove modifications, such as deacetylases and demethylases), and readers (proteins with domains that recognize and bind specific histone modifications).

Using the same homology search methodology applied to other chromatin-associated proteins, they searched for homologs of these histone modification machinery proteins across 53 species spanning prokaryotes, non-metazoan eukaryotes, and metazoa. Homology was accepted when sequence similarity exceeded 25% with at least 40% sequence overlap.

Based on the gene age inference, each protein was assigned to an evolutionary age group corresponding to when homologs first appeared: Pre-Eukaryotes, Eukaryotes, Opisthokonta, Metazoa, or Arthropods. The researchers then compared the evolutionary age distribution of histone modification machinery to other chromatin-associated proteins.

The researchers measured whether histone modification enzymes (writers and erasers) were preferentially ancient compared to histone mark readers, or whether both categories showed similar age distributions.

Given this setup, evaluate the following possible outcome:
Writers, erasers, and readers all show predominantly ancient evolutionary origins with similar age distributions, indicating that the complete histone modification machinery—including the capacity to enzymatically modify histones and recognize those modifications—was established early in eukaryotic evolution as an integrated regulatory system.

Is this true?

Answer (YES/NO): NO